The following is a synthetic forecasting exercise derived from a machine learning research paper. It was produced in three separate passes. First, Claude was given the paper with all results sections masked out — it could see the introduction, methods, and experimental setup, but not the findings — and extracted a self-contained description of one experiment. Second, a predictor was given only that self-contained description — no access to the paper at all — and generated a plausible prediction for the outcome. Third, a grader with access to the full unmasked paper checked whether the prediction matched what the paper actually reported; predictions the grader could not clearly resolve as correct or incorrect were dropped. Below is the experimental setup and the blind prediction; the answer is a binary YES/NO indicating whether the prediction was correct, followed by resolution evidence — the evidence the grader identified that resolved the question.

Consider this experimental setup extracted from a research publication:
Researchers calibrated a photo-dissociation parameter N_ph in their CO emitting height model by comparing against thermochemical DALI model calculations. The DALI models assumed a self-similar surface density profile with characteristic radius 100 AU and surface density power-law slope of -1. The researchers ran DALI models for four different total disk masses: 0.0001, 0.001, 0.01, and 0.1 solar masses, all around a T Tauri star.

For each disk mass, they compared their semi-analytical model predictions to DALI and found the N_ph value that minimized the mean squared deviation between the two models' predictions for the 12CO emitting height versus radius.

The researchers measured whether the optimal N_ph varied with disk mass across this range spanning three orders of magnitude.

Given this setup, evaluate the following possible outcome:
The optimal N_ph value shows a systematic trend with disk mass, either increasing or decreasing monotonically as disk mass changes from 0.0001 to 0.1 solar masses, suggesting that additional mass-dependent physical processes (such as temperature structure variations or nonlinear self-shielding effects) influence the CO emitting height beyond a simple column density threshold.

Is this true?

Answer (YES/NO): NO